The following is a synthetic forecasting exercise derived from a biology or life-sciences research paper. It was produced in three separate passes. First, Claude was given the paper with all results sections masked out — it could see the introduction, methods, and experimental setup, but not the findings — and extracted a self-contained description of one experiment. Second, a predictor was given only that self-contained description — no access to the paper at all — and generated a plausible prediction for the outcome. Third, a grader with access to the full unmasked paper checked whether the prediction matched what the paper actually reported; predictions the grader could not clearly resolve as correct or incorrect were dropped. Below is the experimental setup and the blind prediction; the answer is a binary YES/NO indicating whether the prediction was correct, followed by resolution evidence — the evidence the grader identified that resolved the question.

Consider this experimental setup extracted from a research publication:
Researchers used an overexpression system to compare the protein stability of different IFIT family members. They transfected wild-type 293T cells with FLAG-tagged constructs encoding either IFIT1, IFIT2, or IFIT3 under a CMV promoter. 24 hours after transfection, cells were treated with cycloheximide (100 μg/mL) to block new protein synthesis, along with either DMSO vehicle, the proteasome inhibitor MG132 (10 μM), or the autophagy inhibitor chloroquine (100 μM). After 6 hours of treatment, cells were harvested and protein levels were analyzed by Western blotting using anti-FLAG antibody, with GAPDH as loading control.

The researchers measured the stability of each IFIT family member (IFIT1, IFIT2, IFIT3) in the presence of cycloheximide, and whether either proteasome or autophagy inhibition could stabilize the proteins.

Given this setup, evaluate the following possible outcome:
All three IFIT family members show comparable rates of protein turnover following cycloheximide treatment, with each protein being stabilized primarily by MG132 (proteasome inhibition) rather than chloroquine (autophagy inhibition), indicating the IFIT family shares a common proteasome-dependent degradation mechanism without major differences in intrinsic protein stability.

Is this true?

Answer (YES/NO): NO